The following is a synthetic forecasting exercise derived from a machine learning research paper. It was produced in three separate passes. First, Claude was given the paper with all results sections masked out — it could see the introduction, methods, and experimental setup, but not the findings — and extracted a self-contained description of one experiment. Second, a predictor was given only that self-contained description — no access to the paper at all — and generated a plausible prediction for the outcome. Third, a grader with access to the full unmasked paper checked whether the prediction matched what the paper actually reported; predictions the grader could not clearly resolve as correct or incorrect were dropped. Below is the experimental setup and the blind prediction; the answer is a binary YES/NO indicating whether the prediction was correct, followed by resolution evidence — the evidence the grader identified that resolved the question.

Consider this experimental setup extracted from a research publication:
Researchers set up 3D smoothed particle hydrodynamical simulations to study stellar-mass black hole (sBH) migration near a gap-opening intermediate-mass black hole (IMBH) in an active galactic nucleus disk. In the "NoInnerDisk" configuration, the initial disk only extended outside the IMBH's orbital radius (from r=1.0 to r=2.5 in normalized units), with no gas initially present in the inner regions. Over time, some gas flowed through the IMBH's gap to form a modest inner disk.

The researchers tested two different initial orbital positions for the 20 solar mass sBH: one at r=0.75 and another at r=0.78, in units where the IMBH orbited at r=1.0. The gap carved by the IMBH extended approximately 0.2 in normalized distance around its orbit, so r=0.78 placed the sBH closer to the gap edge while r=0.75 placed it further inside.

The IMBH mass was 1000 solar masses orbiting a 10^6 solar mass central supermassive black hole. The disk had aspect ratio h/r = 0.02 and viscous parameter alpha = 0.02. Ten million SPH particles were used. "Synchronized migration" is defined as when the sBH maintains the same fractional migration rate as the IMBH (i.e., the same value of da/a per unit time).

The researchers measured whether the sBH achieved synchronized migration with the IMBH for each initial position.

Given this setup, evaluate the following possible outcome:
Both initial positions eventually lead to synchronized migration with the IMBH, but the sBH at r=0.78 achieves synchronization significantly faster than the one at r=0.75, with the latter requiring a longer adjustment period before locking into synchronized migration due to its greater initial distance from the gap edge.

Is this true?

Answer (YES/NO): NO